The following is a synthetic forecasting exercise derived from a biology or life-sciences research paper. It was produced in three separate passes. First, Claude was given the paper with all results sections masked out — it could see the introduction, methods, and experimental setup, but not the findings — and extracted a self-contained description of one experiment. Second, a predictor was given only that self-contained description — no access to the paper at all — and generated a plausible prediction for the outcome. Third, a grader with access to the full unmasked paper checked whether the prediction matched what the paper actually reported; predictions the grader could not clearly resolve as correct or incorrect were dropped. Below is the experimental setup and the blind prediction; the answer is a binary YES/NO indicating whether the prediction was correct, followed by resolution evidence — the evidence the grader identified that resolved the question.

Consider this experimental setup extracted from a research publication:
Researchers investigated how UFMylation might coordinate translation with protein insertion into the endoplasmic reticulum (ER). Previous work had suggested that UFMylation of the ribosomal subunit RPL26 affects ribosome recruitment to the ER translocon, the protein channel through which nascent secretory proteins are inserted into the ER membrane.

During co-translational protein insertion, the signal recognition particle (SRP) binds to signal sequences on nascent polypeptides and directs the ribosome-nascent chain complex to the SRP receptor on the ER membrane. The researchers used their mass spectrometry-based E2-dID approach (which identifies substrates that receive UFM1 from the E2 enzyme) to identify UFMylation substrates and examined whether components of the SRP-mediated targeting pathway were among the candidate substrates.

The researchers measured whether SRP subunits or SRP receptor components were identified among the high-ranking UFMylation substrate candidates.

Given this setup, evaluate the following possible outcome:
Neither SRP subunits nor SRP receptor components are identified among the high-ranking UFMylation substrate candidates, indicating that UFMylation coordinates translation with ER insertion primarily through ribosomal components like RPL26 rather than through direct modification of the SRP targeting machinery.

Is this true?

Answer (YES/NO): NO